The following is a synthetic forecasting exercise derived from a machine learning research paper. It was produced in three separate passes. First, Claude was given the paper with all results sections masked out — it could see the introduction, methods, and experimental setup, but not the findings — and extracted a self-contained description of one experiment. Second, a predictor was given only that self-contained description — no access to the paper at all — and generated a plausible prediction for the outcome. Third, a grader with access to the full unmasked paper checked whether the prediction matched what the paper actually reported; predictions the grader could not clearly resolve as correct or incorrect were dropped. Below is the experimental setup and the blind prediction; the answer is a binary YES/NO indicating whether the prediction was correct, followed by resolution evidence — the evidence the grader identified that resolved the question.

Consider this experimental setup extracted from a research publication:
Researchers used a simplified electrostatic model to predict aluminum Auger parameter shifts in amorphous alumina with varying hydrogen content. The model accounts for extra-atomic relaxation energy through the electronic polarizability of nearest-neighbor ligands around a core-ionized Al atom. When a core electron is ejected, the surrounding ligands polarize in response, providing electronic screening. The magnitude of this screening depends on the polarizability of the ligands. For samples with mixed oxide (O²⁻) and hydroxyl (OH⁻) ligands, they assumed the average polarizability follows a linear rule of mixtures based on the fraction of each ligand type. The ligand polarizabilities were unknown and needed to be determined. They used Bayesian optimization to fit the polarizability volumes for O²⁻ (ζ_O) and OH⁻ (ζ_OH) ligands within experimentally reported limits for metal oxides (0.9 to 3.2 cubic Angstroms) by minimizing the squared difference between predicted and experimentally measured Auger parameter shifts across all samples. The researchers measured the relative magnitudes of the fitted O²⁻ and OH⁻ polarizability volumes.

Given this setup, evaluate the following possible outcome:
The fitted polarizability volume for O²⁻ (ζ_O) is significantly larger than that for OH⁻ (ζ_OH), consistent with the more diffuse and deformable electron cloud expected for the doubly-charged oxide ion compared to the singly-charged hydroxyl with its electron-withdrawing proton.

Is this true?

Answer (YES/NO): YES